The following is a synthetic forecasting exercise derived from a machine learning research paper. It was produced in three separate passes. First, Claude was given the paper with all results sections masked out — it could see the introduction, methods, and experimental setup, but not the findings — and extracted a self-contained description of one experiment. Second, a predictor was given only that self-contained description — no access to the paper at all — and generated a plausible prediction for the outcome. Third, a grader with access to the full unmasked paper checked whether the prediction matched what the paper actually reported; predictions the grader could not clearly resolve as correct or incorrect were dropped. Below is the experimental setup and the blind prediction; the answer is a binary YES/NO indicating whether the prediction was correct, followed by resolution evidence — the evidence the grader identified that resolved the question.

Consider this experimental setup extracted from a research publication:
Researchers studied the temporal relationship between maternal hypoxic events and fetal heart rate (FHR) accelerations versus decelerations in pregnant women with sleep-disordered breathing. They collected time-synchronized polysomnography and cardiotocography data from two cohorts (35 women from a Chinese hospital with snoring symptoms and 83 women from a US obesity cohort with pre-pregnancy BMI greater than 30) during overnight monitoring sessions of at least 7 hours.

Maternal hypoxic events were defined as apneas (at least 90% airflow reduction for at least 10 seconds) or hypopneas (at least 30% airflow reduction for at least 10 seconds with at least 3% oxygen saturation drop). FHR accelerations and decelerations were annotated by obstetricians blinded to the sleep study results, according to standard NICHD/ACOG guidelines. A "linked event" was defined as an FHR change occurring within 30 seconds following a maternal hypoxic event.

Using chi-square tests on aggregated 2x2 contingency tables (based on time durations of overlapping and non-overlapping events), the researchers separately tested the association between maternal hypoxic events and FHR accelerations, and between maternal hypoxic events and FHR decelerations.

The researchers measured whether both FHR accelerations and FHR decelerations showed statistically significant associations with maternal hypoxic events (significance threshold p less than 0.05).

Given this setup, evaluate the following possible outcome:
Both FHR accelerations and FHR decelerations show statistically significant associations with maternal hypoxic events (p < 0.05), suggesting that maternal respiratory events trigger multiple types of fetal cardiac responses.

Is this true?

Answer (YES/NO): YES